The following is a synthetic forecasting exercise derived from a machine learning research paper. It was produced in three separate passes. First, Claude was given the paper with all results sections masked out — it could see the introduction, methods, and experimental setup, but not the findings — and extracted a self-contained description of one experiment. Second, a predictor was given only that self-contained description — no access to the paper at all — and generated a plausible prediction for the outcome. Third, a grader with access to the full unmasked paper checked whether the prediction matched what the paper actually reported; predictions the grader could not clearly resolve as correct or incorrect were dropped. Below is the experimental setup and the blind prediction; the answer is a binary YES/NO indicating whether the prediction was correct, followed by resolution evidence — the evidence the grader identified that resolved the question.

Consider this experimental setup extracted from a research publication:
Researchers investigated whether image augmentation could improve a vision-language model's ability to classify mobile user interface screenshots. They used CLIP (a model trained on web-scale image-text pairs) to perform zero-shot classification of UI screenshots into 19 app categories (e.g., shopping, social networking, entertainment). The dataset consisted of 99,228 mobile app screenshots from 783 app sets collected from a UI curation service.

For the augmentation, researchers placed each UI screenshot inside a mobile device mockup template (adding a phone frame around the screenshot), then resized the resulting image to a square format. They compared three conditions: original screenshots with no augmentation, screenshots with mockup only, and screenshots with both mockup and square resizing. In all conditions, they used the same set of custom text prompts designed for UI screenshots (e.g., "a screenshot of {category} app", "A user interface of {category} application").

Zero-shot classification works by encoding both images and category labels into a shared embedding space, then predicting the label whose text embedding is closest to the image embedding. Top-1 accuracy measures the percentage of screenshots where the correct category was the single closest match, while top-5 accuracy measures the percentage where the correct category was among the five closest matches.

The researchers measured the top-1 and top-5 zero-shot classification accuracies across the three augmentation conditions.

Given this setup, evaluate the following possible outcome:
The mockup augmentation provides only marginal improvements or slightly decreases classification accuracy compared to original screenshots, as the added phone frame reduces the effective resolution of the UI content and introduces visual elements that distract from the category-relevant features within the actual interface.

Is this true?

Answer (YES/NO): NO